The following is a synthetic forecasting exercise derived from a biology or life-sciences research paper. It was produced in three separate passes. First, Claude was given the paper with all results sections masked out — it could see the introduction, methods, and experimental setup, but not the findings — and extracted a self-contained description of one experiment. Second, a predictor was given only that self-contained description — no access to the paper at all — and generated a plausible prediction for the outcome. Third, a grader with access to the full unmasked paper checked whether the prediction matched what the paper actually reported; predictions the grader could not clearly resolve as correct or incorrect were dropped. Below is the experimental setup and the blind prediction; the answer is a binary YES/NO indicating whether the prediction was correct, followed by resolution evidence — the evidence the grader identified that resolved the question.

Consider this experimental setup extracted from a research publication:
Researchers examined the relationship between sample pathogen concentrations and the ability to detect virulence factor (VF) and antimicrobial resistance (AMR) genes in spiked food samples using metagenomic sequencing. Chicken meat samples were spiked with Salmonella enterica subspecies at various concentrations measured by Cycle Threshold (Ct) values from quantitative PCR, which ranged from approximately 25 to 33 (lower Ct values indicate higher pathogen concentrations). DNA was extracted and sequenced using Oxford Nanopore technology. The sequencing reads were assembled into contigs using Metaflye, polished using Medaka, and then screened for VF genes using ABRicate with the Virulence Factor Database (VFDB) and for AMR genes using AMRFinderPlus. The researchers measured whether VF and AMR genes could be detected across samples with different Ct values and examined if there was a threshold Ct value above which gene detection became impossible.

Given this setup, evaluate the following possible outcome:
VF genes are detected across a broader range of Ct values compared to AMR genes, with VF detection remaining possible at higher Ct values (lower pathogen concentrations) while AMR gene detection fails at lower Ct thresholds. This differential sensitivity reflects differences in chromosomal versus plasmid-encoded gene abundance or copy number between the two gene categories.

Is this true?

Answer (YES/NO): NO